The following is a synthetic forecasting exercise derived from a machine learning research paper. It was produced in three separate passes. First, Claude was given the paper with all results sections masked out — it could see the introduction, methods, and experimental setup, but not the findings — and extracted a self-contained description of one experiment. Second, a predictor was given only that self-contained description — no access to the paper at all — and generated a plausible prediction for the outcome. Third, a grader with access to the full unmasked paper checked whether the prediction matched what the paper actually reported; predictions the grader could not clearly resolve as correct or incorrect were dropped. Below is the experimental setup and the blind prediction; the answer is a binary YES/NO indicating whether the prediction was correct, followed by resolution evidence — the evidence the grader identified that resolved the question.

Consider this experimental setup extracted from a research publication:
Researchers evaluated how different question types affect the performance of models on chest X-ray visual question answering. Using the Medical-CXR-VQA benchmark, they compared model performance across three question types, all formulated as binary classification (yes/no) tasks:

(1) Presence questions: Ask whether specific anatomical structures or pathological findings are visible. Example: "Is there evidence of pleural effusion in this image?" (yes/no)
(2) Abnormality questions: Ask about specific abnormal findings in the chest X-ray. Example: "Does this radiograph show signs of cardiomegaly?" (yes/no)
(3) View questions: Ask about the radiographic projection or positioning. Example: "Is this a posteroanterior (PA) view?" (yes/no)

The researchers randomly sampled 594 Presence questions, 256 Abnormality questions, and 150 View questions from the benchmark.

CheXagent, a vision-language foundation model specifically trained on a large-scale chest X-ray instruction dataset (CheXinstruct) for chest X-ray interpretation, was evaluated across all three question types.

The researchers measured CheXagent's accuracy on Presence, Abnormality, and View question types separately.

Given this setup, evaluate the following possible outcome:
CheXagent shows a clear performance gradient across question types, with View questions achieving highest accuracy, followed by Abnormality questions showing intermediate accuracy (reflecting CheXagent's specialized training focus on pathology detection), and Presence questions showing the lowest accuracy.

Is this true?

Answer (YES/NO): NO